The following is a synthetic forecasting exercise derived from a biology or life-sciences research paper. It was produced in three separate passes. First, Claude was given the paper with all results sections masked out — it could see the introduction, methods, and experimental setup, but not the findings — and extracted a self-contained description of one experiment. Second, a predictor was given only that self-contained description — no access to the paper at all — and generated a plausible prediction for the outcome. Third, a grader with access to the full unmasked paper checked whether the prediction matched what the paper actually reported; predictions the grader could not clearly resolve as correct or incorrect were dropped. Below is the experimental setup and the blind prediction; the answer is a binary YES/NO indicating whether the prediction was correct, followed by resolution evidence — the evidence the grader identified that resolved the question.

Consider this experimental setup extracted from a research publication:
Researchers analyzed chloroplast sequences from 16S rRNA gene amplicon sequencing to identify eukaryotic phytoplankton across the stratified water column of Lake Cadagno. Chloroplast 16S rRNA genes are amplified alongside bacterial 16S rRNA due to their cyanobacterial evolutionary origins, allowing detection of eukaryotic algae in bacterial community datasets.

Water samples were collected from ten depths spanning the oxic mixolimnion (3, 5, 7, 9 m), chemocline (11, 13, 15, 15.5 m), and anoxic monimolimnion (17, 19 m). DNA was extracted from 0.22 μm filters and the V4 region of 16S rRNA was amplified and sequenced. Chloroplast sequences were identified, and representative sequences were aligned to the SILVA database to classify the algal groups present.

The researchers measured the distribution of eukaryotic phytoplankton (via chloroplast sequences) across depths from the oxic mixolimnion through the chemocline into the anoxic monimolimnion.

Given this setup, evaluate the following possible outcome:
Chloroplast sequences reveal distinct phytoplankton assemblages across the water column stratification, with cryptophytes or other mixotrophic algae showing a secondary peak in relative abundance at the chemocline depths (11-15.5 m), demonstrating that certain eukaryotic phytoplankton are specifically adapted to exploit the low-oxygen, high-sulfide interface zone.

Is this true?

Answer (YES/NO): NO